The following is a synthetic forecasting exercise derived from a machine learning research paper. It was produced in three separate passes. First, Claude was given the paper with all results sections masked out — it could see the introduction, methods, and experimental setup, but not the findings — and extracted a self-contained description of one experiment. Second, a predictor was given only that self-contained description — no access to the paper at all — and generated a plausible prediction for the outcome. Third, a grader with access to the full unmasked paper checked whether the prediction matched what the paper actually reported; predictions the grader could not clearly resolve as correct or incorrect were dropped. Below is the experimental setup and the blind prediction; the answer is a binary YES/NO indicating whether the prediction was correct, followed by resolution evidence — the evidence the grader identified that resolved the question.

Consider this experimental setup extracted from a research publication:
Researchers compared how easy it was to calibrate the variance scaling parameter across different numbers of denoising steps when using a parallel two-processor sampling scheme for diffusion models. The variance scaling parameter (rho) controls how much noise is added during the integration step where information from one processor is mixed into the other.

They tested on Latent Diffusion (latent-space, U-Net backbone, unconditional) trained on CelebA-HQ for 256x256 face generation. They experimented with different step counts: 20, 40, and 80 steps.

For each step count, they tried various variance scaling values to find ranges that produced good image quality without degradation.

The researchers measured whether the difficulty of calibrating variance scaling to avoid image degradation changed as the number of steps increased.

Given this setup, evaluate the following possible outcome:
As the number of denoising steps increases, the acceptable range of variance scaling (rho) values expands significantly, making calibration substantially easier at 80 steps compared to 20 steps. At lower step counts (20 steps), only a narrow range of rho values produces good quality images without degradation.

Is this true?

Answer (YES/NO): NO